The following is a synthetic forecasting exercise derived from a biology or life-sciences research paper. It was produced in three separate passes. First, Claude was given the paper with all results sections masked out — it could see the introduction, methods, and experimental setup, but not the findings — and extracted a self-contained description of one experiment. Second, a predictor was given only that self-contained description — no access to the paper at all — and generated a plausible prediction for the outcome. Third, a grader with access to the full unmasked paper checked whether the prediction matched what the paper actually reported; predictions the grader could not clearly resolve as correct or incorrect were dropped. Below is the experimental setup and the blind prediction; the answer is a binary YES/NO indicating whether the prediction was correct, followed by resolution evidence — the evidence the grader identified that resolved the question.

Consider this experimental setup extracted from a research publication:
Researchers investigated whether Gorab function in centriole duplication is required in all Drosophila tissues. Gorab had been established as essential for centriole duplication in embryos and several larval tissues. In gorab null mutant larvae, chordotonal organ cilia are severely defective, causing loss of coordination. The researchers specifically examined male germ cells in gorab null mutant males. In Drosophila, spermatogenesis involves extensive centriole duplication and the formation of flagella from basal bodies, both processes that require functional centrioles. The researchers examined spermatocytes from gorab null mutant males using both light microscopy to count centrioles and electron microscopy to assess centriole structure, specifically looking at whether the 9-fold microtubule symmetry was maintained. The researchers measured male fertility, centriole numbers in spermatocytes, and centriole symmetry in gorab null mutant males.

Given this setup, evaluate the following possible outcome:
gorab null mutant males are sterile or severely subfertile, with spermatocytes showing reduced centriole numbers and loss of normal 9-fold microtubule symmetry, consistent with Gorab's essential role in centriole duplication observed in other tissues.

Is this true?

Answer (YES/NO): NO